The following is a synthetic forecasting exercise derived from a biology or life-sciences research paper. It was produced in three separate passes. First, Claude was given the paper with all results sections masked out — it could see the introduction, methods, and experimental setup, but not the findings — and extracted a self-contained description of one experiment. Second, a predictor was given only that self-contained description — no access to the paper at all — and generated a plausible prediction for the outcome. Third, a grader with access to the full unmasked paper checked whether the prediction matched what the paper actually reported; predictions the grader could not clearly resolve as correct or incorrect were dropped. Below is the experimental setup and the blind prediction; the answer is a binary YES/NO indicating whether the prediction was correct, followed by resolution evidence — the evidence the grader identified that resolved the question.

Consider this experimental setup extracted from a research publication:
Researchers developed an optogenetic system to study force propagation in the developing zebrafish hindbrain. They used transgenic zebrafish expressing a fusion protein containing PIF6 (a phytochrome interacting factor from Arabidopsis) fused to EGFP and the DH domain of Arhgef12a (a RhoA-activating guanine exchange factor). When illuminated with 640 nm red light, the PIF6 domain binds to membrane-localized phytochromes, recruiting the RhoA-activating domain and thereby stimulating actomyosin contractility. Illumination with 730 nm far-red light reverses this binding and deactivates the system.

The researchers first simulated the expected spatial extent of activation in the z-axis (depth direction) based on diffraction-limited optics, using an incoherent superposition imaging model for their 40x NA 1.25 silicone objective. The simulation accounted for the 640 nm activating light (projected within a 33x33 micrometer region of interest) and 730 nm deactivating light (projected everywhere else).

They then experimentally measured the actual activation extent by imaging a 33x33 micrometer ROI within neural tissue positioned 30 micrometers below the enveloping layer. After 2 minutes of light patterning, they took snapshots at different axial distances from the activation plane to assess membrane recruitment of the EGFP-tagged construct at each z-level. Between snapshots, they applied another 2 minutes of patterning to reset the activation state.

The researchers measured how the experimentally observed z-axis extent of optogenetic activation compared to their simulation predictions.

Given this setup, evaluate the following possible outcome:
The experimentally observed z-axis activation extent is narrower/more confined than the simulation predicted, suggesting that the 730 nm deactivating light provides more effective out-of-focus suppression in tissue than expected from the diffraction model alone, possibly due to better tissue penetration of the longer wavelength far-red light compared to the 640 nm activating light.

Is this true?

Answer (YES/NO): NO